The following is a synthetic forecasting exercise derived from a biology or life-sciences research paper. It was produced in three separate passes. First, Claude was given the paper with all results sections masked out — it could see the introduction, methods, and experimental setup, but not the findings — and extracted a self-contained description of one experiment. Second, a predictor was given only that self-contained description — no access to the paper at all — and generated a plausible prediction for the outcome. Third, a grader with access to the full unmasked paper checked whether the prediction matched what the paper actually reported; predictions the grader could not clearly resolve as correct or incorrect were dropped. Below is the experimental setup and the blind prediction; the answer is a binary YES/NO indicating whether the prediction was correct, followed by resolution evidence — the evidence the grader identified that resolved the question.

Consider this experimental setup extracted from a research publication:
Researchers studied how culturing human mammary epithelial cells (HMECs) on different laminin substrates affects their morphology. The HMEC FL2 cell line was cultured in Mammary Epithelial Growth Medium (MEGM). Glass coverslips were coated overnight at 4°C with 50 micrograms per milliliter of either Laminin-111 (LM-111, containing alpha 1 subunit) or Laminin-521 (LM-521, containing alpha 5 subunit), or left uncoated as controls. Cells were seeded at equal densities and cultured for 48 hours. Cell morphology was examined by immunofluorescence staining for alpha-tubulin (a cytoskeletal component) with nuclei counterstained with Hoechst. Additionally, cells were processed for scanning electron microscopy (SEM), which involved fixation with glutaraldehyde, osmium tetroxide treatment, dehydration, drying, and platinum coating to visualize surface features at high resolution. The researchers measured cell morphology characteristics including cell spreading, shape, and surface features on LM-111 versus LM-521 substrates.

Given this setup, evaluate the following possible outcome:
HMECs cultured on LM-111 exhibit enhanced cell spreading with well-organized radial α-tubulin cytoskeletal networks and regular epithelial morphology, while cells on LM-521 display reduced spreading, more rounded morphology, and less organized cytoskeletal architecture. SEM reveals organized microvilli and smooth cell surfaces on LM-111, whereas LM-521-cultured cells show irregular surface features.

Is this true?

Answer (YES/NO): NO